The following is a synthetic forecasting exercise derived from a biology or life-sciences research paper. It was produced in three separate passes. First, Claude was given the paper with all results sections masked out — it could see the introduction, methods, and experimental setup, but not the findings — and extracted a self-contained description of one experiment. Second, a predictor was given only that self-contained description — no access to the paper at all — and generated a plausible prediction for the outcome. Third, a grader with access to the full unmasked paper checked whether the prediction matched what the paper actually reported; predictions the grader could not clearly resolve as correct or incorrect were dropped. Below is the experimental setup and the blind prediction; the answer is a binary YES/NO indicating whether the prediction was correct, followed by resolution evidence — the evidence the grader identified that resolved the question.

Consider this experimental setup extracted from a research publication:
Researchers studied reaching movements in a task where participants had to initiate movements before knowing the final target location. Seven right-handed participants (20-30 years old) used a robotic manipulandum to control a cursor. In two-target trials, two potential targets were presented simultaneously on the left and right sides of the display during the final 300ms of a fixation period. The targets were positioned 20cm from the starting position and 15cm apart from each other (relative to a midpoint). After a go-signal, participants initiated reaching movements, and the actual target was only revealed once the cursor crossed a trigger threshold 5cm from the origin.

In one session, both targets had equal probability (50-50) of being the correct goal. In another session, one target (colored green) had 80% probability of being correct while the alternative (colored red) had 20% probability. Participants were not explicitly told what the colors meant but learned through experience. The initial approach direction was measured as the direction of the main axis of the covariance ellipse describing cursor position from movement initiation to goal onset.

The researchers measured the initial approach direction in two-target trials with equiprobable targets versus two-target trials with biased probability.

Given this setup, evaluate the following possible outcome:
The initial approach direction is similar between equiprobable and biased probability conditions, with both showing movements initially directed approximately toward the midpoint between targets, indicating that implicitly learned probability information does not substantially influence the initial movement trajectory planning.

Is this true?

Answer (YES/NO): NO